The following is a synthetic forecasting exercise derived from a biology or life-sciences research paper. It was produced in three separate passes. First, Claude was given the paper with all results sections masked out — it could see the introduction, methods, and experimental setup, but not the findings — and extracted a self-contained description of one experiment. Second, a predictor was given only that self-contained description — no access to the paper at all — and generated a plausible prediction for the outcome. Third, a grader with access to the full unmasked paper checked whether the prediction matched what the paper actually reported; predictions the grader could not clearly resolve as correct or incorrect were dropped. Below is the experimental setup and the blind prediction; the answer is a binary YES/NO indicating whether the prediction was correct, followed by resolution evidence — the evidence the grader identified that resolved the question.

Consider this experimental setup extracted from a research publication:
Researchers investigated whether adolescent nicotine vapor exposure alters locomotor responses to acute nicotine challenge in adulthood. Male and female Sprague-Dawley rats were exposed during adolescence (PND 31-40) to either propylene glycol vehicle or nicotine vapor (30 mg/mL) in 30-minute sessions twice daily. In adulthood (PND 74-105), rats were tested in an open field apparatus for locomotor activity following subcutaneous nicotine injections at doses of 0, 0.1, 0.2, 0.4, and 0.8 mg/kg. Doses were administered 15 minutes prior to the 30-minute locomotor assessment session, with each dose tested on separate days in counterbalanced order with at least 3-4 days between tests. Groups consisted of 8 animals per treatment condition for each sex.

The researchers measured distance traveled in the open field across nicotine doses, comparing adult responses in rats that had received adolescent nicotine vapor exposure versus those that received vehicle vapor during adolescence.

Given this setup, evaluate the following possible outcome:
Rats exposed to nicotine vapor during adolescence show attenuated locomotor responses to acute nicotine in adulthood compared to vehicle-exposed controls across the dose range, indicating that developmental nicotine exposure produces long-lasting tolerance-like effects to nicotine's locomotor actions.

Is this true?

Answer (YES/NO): NO